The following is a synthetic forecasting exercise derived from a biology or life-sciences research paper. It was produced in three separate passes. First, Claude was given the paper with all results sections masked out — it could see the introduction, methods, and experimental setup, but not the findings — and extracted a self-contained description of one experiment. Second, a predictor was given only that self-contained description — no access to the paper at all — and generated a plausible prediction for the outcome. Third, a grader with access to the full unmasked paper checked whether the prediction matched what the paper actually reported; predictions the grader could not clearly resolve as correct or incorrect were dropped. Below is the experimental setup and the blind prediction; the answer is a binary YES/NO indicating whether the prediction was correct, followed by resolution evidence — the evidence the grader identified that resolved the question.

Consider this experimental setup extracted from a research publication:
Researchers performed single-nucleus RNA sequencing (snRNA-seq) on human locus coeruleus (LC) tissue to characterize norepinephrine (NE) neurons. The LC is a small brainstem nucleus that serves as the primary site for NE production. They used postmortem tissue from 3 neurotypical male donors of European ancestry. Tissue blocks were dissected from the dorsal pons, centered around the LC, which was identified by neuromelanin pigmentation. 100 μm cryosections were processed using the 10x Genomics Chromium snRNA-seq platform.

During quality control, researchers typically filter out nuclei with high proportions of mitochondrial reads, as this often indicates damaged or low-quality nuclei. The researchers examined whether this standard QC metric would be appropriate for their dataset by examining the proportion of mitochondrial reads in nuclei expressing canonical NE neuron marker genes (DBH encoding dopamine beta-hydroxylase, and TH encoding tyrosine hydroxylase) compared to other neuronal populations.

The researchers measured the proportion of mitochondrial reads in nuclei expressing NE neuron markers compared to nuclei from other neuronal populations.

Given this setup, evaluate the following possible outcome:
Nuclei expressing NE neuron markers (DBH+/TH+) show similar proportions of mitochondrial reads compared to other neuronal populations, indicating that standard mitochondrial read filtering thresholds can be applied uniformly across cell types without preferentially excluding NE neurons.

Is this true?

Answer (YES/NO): NO